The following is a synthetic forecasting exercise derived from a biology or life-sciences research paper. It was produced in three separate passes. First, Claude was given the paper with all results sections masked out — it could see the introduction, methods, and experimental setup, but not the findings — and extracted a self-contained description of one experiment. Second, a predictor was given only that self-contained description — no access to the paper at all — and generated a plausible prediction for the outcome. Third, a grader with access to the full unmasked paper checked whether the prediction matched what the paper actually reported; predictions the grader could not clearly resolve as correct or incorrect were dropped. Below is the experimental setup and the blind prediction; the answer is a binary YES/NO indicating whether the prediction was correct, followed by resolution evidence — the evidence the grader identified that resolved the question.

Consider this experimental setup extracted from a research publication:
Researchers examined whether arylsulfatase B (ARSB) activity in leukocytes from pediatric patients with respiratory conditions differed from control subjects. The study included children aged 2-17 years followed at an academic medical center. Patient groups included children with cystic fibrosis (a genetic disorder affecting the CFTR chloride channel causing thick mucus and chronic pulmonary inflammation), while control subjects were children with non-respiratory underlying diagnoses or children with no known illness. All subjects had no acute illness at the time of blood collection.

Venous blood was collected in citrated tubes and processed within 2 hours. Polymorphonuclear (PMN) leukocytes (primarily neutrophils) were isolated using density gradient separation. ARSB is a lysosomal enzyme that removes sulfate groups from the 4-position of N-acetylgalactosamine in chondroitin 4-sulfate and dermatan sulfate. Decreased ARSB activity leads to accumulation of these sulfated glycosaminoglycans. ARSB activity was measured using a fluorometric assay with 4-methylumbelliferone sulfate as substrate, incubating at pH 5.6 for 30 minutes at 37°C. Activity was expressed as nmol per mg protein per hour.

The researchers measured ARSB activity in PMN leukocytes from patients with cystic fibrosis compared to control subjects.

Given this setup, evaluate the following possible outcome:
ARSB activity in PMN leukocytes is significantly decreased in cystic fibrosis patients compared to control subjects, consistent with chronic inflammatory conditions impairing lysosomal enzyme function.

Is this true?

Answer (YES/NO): YES